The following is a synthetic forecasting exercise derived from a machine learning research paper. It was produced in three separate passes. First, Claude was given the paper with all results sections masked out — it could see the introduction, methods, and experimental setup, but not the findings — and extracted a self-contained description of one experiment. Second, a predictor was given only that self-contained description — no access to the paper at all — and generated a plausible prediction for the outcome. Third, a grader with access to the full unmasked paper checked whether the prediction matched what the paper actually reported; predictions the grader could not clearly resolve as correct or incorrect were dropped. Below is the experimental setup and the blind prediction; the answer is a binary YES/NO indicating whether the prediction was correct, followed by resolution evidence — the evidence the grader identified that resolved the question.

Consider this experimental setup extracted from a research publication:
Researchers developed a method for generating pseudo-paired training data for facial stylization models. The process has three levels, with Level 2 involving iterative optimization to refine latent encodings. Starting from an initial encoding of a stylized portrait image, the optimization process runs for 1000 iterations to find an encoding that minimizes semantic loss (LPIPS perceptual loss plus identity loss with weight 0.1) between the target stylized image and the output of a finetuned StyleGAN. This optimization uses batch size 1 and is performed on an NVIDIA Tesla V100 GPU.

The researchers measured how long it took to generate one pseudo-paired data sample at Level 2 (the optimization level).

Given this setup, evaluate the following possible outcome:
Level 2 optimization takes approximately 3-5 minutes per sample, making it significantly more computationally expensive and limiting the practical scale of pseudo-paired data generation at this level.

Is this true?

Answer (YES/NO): NO